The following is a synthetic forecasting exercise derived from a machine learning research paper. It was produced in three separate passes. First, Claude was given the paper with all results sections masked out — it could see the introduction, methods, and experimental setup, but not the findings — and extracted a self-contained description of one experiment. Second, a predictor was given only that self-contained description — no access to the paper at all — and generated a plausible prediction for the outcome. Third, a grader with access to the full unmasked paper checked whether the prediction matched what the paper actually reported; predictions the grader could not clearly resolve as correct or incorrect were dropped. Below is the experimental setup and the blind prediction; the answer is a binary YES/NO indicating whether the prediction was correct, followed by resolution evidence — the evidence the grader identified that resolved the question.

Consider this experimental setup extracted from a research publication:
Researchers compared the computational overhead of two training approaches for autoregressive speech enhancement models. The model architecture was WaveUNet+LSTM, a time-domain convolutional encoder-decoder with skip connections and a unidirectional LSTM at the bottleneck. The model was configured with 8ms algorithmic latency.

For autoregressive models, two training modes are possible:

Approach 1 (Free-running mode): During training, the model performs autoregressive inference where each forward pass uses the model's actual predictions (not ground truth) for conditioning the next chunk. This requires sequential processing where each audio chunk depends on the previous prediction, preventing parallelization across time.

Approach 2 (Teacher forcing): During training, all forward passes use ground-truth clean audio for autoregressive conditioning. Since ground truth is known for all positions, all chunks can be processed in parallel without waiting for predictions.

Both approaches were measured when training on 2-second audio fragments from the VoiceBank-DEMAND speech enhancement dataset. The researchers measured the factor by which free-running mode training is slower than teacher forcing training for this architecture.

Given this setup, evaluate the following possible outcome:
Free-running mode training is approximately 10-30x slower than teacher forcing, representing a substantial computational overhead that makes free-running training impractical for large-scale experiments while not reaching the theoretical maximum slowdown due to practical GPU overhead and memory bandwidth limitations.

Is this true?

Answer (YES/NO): NO